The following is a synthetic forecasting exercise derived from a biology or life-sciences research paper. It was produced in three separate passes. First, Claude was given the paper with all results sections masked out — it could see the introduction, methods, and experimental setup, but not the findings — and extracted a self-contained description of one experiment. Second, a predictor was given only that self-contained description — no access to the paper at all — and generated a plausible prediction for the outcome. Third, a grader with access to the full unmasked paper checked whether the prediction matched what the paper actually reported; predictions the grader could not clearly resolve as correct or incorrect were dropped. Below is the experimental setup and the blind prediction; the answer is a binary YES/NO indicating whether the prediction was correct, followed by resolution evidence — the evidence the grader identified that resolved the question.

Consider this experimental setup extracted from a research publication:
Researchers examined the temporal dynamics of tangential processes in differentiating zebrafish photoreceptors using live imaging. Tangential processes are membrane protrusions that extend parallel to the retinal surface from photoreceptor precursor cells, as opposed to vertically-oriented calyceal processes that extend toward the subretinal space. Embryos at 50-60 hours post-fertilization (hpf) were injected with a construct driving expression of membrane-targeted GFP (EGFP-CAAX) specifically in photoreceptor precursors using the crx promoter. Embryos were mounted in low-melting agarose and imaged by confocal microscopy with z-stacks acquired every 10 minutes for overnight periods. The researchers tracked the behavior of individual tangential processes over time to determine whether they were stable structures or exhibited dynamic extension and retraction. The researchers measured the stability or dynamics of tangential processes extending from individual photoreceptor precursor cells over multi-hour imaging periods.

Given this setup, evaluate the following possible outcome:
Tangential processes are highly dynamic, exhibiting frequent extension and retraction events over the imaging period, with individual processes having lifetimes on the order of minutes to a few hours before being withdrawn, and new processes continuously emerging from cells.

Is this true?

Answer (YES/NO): YES